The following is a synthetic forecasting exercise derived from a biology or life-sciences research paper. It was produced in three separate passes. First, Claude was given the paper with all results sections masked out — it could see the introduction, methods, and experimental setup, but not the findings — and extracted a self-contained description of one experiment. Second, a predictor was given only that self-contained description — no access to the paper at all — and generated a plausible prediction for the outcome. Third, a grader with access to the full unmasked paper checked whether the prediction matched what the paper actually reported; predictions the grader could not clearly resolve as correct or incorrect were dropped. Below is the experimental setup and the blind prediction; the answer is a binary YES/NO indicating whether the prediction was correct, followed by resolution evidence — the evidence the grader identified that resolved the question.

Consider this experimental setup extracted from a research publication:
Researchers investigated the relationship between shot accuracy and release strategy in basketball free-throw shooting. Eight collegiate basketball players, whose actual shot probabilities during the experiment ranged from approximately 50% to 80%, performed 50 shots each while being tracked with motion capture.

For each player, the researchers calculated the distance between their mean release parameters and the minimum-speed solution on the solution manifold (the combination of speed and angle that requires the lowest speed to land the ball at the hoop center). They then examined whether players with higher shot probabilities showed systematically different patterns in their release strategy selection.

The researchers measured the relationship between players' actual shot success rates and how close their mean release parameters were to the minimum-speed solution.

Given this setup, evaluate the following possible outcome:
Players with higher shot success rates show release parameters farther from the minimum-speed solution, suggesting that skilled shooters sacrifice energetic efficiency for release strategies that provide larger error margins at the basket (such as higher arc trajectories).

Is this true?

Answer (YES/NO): NO